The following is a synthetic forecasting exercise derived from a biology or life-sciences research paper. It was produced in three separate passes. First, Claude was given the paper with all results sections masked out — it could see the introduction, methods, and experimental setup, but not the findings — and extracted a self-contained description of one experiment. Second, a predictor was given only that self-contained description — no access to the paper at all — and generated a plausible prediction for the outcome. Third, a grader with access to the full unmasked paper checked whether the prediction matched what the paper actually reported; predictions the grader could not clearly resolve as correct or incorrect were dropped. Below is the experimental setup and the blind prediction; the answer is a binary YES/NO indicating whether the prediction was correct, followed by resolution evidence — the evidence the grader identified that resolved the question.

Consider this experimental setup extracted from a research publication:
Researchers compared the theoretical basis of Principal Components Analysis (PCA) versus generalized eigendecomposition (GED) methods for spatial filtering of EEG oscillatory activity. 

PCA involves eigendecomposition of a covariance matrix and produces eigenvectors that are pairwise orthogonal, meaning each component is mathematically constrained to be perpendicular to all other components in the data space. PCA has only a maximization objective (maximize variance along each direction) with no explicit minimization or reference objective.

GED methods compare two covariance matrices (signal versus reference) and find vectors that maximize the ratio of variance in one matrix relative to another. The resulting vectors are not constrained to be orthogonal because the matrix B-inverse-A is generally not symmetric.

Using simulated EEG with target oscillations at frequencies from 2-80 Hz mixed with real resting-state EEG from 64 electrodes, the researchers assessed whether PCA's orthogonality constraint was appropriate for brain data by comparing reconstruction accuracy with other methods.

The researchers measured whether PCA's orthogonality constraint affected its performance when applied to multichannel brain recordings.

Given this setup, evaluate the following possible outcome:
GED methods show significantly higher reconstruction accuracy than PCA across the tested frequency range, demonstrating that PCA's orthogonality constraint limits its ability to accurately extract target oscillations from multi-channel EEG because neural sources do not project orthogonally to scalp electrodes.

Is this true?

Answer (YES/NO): YES